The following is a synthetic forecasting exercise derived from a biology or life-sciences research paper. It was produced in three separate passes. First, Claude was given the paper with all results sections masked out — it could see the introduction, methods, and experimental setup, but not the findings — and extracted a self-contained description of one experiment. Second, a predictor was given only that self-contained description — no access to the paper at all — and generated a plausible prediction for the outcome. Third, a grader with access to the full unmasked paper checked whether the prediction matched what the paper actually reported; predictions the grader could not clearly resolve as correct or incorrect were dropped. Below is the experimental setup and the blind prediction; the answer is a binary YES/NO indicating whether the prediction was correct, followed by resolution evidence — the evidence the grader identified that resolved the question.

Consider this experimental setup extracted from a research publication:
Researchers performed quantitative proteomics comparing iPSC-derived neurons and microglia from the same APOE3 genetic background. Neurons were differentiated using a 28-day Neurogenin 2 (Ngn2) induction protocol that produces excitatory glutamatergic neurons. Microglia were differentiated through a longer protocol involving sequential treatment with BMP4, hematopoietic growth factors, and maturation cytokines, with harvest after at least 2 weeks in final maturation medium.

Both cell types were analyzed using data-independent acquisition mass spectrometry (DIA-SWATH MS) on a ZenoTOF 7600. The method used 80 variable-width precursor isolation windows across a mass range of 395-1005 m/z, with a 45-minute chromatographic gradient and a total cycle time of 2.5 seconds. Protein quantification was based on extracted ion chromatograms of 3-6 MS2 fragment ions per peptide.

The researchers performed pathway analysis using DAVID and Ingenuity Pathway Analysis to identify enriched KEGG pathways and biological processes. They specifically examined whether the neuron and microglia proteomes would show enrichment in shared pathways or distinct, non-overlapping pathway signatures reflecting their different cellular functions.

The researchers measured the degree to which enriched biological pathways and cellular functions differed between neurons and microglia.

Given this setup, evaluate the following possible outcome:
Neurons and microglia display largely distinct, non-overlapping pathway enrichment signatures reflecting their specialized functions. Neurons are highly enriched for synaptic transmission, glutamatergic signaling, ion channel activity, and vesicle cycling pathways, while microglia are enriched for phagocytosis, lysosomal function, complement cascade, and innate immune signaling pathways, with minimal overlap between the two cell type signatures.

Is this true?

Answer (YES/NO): NO